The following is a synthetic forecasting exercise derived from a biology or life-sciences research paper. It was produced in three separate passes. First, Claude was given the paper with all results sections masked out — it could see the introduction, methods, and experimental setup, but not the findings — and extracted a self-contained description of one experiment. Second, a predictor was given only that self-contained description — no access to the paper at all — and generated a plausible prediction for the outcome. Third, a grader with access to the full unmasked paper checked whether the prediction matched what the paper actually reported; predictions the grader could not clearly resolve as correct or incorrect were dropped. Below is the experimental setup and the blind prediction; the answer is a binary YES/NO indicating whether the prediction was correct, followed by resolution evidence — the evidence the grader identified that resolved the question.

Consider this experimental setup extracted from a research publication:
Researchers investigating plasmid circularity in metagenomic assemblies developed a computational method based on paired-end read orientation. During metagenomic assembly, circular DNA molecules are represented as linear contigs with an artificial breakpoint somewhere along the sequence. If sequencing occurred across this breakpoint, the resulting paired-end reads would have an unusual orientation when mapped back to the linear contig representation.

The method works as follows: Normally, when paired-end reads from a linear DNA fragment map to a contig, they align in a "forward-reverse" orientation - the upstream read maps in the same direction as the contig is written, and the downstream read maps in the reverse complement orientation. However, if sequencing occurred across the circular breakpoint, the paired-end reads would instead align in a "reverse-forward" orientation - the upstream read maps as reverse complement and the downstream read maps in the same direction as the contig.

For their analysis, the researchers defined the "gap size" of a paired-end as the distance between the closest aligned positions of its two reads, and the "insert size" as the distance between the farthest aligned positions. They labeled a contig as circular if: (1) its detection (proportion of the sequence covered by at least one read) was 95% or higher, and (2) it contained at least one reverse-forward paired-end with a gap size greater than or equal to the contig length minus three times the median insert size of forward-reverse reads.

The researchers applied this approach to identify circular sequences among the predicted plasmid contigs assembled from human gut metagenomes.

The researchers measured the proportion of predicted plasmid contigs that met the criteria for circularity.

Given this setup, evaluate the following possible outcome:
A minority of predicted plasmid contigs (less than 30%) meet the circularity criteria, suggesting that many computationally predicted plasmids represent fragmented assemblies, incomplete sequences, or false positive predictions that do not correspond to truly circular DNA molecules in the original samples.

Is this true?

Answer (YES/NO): YES